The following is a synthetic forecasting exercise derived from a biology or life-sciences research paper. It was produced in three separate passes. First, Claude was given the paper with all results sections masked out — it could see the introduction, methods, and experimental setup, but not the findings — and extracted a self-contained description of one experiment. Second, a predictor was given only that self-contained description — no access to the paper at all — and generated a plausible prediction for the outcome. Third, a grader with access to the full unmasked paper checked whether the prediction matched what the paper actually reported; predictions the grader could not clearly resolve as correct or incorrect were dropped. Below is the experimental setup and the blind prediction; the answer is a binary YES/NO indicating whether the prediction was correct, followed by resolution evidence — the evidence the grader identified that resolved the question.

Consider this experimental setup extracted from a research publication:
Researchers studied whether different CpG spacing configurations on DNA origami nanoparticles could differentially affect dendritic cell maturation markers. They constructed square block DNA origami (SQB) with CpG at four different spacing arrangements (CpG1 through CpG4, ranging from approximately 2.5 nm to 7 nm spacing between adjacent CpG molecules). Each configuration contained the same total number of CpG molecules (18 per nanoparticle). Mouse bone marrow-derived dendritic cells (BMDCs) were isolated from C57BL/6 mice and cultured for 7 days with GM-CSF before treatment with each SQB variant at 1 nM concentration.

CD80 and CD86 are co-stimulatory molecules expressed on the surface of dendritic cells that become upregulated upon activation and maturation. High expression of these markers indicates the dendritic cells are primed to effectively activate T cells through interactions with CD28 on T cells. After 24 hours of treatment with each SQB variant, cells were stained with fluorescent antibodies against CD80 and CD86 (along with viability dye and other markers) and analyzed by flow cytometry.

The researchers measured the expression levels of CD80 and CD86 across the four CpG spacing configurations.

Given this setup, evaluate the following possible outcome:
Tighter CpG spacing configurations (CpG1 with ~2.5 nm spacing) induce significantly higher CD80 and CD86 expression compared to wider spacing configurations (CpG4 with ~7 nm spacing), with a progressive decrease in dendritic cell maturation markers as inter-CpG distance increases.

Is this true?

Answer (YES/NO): NO